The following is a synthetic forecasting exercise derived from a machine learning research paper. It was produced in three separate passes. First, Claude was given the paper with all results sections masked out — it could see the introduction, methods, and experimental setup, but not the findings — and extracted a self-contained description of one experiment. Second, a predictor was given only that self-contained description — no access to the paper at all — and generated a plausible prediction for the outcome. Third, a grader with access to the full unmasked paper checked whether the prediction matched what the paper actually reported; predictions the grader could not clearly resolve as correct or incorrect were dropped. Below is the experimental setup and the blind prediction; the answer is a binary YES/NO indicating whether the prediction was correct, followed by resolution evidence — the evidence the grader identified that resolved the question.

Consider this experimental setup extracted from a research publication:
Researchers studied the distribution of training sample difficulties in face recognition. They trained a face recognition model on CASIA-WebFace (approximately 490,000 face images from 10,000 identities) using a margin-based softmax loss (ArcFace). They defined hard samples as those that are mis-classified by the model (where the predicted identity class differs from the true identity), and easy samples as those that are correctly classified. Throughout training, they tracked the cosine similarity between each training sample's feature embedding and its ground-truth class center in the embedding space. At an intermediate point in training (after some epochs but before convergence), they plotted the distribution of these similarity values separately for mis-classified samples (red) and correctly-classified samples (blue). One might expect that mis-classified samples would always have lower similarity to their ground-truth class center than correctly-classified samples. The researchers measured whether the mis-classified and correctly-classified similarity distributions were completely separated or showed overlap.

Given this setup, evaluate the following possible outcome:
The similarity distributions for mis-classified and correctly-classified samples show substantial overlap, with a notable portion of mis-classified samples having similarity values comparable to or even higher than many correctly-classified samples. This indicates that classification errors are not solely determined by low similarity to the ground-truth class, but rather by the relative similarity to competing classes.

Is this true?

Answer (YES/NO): YES